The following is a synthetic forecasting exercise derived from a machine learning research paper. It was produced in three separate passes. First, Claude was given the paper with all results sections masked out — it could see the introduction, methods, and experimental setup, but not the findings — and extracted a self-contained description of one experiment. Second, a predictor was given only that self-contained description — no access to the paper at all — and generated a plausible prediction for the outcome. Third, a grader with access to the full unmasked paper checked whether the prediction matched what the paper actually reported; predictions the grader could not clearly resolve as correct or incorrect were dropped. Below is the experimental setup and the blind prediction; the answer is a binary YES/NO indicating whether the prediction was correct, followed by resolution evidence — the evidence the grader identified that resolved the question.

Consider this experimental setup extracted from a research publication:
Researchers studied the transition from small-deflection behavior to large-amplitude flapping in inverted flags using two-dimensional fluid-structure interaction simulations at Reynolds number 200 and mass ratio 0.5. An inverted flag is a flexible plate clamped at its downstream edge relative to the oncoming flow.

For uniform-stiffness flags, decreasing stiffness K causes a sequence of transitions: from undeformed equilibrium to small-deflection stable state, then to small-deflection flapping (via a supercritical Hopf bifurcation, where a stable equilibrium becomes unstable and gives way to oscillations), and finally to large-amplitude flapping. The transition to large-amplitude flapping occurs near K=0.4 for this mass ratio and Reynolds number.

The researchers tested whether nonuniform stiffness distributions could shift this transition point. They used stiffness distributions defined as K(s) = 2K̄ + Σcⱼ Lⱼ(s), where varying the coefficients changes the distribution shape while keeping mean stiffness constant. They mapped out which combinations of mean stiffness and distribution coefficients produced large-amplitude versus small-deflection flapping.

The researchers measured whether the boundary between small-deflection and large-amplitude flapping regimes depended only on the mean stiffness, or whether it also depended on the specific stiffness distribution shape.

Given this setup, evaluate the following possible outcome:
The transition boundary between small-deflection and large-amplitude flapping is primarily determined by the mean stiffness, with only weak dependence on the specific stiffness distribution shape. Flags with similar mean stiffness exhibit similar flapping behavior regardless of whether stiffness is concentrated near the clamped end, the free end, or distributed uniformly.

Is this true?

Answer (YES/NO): NO